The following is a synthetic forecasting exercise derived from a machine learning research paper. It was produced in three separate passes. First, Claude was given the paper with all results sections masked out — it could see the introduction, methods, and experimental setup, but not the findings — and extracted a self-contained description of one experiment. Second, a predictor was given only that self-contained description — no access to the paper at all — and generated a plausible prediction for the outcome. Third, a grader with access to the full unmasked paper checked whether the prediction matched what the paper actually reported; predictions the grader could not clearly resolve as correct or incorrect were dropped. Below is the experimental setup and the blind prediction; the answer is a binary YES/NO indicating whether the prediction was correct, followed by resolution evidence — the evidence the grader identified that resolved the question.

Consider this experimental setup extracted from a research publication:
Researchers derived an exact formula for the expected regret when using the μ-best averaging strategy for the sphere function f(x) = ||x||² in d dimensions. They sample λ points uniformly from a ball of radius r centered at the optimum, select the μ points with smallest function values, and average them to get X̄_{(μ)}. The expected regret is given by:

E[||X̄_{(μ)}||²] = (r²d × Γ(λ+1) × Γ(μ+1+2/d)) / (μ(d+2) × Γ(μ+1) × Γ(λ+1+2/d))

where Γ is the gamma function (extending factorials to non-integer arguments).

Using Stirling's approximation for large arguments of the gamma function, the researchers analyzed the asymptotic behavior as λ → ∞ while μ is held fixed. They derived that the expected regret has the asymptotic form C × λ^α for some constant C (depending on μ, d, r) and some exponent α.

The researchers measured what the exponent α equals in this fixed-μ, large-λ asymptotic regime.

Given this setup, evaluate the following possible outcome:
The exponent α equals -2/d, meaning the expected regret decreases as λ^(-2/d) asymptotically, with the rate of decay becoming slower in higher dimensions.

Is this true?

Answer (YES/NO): YES